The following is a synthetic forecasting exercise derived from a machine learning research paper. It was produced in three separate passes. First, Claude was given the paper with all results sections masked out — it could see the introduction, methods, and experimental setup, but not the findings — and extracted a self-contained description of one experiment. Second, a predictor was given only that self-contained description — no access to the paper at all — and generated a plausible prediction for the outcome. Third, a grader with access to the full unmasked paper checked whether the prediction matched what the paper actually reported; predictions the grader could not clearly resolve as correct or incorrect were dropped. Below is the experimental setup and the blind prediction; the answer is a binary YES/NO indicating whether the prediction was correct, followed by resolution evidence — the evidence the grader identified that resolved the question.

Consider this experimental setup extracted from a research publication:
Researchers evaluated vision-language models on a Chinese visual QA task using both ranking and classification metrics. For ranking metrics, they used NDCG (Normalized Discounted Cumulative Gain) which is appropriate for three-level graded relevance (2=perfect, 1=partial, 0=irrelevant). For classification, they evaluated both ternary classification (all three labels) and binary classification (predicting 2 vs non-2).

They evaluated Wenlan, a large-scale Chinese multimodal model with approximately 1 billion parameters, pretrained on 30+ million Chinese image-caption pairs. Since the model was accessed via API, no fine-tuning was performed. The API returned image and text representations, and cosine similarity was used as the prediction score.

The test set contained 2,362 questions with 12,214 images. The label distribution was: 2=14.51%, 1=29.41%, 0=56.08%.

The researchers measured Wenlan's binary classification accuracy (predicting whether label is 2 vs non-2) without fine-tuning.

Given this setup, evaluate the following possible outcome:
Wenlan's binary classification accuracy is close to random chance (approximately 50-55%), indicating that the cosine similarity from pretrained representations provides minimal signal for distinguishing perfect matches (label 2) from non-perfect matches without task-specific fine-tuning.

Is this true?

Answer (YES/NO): YES